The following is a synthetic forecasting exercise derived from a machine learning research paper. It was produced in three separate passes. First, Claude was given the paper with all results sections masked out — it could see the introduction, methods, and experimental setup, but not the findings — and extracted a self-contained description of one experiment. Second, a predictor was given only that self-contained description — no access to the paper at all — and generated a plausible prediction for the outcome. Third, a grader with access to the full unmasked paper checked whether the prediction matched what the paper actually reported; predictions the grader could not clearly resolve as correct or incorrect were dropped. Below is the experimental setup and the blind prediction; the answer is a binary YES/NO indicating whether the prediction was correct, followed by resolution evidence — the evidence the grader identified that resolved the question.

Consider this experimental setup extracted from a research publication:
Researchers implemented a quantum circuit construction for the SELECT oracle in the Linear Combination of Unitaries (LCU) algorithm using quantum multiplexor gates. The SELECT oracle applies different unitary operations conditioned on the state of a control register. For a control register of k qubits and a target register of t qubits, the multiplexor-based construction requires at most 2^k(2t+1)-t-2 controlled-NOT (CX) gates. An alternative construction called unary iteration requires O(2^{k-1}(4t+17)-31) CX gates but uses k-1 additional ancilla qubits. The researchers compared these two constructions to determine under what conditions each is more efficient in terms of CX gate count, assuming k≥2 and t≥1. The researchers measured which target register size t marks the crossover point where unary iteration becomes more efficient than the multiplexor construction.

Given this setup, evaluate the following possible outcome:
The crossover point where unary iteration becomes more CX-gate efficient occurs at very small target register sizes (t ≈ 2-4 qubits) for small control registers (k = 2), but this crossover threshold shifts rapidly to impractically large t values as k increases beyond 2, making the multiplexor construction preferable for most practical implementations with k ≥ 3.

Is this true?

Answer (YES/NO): NO